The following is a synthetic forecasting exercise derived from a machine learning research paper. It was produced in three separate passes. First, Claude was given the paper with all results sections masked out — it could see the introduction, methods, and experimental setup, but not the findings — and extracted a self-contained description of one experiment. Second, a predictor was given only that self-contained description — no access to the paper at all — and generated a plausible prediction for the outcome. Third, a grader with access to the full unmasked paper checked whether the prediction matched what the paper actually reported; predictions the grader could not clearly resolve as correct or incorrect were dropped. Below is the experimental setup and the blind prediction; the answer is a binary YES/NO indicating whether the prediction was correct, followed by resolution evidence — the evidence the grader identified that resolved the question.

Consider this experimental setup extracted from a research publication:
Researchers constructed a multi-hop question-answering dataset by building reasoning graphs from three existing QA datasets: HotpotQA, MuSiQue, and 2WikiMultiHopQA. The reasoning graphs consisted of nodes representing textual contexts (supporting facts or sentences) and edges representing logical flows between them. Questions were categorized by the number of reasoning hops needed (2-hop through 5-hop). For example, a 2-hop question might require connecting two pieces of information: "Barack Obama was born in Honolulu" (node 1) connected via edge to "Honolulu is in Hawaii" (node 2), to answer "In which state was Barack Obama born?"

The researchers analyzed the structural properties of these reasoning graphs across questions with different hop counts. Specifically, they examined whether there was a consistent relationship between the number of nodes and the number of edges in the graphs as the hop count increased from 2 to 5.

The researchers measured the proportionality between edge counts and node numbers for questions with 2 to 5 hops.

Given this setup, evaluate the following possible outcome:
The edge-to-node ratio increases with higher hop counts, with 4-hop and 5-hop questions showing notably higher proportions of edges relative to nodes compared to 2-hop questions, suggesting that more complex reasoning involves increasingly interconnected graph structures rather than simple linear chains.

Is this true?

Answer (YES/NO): NO